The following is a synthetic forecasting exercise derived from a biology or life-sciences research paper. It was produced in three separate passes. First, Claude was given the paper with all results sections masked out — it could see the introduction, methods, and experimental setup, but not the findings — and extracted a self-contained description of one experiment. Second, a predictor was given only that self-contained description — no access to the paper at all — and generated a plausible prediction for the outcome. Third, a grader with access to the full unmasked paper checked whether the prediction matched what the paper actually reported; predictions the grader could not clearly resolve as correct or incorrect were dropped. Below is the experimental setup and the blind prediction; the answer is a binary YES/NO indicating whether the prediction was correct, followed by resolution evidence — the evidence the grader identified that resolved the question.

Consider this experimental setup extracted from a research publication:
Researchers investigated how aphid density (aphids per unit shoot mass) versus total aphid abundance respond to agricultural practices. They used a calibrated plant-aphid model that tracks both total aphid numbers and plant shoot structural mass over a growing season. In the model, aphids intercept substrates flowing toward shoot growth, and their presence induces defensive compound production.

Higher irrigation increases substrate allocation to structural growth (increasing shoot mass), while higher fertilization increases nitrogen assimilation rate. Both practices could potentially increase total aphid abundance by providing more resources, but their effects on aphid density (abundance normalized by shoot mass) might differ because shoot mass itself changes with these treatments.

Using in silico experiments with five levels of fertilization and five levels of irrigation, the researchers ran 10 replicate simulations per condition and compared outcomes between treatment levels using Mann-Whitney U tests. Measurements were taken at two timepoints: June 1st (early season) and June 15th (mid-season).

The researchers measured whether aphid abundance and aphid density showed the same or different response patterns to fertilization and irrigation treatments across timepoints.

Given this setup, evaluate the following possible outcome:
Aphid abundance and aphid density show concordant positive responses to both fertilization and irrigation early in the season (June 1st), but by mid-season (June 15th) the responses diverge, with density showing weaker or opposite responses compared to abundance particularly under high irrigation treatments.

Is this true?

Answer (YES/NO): NO